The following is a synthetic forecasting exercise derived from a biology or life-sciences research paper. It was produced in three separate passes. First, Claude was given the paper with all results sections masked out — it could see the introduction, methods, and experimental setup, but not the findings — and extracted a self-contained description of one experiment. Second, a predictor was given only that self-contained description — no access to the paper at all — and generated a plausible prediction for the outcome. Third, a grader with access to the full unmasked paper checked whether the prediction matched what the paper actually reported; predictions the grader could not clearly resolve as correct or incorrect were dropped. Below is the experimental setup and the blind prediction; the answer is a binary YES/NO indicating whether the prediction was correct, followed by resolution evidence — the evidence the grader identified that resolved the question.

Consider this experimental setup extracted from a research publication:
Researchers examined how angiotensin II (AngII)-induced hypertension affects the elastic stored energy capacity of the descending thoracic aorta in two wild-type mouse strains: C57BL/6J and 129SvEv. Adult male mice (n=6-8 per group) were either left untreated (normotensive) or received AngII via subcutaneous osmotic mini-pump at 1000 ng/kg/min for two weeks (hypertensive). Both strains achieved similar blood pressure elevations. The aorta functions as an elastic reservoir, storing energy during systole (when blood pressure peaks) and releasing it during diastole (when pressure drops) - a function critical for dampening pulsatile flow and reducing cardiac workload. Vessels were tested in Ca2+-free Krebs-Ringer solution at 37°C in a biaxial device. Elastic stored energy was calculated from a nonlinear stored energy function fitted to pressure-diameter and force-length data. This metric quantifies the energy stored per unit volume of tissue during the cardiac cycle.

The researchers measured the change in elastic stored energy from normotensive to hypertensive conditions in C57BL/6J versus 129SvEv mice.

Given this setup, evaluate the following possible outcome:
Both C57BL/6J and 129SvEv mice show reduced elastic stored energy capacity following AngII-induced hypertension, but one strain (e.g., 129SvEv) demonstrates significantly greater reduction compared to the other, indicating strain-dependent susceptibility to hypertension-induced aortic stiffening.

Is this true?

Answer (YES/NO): NO